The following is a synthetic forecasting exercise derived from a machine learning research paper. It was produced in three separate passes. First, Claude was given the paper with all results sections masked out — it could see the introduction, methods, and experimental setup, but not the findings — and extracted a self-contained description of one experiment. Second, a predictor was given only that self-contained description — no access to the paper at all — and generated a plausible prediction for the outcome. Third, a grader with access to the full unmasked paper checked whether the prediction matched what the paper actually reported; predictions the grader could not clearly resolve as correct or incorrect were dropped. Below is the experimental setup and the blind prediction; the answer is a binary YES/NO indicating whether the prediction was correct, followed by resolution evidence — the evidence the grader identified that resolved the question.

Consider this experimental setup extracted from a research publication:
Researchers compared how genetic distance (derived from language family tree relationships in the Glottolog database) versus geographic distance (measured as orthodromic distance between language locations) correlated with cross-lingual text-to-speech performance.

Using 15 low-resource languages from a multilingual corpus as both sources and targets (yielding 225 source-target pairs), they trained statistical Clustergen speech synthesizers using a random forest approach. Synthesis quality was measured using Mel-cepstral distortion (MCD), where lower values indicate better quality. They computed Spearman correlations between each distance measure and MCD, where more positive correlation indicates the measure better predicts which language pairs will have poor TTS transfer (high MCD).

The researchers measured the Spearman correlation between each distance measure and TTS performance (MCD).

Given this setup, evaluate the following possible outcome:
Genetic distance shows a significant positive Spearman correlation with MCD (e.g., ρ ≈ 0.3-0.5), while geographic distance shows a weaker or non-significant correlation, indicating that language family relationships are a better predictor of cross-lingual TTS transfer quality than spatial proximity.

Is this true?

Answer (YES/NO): YES